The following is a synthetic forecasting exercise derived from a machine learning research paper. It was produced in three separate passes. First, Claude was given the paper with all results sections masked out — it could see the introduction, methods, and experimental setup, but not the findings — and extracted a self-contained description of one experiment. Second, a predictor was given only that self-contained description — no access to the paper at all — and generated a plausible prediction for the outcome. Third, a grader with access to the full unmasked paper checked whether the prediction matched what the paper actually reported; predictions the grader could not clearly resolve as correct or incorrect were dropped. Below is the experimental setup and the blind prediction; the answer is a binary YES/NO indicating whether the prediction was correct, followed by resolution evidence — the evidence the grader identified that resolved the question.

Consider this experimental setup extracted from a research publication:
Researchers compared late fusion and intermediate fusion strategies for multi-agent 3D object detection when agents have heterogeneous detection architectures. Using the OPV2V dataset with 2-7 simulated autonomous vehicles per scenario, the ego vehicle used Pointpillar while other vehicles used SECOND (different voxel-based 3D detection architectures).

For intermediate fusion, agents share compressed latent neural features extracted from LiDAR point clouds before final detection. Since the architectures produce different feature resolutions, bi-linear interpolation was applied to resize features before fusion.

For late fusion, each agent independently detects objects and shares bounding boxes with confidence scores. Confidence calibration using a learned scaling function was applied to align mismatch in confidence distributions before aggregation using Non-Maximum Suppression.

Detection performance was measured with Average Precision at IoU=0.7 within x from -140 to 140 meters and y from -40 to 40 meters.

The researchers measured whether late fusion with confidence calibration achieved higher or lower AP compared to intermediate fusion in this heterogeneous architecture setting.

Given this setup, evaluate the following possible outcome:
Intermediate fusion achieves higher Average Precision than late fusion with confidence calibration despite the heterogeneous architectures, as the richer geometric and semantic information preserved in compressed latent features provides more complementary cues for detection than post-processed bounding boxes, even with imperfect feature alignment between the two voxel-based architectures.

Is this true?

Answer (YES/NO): NO